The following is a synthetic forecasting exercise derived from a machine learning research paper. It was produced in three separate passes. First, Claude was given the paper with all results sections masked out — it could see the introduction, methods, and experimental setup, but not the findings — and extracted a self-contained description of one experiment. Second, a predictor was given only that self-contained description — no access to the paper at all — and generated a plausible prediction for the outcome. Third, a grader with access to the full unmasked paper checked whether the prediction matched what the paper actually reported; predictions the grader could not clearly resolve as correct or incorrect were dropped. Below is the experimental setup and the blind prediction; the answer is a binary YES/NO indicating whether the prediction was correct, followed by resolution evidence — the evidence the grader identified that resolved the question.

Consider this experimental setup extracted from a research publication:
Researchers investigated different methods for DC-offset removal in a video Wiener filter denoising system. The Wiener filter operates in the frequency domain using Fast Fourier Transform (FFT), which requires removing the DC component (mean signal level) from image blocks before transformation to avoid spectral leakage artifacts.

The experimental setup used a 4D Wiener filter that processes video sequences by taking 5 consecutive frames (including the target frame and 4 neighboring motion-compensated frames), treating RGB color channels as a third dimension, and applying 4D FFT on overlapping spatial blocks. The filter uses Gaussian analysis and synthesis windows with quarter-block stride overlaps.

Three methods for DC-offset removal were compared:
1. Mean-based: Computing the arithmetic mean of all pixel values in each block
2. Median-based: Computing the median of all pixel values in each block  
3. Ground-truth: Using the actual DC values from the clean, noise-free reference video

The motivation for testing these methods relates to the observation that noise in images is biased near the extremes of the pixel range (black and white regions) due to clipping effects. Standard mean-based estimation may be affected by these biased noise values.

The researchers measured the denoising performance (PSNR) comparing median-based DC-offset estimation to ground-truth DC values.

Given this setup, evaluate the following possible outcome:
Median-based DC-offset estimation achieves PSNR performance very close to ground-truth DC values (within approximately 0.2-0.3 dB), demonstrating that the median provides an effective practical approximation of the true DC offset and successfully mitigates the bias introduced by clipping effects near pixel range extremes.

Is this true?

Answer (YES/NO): YES